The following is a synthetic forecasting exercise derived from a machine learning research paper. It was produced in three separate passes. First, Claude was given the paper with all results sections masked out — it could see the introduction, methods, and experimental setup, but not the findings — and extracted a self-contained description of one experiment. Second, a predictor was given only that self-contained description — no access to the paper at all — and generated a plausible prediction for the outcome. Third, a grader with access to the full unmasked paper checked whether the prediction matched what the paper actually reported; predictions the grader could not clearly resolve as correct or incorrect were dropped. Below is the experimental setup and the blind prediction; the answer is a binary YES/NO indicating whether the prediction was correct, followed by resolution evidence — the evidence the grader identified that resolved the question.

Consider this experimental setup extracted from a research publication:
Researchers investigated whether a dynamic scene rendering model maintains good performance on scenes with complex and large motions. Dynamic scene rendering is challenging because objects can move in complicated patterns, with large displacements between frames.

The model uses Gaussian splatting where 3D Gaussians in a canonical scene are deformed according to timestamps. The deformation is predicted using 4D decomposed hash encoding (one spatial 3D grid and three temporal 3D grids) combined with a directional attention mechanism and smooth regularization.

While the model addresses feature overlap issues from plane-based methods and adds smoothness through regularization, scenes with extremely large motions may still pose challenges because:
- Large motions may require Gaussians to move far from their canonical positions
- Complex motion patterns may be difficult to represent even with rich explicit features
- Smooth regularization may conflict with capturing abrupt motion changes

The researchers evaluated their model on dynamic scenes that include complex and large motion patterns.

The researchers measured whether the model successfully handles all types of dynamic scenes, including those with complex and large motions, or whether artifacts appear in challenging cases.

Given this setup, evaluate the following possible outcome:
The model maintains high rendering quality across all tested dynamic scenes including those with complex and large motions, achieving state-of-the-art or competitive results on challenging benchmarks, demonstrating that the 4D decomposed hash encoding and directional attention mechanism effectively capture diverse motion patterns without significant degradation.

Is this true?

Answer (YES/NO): NO